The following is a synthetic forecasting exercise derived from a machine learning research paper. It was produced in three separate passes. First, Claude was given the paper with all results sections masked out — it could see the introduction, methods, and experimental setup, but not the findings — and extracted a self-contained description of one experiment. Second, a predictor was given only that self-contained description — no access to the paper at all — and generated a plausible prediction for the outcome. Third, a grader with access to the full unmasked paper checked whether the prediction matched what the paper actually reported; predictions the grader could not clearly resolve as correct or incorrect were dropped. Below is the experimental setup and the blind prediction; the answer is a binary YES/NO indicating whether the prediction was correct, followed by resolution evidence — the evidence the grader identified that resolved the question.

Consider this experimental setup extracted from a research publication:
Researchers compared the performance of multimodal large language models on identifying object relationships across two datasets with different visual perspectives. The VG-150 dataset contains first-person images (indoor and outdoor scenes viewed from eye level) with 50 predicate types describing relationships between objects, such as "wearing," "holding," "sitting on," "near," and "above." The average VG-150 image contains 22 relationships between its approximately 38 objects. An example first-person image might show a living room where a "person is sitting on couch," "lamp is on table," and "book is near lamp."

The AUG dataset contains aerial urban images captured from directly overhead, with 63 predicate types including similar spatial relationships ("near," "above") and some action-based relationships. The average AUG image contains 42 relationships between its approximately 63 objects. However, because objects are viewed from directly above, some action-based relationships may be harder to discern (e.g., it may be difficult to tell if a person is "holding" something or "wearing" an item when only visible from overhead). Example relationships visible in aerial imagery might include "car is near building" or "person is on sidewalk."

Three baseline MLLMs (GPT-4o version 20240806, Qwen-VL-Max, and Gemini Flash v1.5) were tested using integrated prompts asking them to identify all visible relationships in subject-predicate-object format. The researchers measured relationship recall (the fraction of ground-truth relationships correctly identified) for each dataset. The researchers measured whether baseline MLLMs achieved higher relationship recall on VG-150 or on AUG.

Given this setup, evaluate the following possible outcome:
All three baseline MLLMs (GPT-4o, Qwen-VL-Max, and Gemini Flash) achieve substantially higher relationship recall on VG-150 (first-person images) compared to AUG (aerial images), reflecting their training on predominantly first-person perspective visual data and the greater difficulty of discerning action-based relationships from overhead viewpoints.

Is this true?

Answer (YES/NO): YES